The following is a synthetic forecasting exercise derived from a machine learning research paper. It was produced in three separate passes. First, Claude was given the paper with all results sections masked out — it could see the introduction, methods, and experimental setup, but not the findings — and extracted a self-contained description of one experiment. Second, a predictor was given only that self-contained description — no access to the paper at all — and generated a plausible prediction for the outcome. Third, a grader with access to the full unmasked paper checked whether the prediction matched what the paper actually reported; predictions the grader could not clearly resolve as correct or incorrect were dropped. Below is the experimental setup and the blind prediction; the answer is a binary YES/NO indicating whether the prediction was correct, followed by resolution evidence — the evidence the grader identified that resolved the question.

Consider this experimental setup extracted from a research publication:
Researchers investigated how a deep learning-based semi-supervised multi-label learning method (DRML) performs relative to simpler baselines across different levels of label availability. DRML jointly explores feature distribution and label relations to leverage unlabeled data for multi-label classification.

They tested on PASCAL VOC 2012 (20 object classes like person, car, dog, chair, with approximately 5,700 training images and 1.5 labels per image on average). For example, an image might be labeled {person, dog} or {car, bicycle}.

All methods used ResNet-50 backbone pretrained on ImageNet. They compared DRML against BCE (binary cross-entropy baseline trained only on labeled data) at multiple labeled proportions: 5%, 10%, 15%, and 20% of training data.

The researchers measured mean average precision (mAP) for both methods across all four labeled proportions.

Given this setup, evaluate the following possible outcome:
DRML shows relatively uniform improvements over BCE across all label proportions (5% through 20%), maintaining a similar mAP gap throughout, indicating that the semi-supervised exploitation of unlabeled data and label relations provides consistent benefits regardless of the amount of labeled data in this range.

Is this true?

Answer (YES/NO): NO